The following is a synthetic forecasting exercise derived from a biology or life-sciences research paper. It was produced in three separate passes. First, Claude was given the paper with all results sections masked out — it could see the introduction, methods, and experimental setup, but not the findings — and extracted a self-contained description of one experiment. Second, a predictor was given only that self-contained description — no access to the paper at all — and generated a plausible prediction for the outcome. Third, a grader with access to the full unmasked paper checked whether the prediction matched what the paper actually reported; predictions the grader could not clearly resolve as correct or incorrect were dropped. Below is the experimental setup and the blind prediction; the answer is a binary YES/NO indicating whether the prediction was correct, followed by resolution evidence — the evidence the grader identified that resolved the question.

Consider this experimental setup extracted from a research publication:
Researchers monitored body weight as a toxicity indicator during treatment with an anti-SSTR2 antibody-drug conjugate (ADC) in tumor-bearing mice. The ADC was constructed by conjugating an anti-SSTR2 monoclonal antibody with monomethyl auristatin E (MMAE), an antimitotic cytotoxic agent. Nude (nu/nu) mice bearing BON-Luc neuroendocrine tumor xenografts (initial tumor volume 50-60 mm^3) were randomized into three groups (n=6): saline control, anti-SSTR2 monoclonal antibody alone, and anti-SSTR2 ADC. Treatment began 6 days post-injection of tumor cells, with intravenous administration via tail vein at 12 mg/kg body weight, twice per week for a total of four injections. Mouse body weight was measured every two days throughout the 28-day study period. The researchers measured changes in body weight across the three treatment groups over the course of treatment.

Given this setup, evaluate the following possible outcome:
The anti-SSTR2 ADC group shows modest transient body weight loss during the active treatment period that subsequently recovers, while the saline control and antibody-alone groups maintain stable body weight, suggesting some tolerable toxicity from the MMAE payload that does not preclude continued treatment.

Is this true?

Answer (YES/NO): NO